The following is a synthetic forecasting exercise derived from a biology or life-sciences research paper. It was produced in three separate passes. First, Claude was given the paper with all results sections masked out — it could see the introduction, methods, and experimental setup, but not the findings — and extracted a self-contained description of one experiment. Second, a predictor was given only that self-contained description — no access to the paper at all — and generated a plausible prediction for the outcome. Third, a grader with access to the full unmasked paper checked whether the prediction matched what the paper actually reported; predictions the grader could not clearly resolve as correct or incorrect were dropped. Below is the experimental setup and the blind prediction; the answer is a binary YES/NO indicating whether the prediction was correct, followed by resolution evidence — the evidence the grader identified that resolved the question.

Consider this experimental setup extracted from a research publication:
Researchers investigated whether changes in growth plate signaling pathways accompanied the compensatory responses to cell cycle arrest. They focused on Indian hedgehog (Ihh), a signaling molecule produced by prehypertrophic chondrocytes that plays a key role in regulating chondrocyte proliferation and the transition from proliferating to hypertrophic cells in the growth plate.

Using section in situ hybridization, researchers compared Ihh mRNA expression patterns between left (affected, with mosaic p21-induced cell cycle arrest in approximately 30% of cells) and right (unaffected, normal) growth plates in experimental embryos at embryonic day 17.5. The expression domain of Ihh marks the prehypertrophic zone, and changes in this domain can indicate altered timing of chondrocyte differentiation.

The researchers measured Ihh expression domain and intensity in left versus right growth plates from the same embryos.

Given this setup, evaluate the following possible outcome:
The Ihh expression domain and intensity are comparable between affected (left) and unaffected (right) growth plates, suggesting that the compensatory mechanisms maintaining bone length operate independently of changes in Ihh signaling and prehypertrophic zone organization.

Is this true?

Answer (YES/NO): NO